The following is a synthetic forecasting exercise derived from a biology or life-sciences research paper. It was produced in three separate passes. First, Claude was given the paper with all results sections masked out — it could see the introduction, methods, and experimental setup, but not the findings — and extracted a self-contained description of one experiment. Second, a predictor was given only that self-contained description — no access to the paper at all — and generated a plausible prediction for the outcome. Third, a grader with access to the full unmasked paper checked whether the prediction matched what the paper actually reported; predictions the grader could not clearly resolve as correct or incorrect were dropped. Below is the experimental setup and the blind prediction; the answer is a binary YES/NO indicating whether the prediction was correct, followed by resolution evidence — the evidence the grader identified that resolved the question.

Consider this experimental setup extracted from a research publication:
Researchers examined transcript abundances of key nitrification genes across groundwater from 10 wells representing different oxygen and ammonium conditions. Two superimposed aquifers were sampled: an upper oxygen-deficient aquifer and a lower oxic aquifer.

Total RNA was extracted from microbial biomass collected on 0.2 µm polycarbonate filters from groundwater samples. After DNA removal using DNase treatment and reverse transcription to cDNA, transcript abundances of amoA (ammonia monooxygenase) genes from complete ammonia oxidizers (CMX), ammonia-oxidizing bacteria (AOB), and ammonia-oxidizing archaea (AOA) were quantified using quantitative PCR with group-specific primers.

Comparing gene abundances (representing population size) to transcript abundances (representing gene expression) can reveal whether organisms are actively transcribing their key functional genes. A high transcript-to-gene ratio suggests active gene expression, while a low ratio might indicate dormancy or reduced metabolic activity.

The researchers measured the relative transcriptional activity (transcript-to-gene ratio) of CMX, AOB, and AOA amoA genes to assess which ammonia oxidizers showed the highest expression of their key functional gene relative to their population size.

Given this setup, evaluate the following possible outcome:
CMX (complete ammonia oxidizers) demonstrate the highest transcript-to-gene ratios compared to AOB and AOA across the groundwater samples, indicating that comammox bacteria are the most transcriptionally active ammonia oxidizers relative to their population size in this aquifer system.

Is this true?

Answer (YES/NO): NO